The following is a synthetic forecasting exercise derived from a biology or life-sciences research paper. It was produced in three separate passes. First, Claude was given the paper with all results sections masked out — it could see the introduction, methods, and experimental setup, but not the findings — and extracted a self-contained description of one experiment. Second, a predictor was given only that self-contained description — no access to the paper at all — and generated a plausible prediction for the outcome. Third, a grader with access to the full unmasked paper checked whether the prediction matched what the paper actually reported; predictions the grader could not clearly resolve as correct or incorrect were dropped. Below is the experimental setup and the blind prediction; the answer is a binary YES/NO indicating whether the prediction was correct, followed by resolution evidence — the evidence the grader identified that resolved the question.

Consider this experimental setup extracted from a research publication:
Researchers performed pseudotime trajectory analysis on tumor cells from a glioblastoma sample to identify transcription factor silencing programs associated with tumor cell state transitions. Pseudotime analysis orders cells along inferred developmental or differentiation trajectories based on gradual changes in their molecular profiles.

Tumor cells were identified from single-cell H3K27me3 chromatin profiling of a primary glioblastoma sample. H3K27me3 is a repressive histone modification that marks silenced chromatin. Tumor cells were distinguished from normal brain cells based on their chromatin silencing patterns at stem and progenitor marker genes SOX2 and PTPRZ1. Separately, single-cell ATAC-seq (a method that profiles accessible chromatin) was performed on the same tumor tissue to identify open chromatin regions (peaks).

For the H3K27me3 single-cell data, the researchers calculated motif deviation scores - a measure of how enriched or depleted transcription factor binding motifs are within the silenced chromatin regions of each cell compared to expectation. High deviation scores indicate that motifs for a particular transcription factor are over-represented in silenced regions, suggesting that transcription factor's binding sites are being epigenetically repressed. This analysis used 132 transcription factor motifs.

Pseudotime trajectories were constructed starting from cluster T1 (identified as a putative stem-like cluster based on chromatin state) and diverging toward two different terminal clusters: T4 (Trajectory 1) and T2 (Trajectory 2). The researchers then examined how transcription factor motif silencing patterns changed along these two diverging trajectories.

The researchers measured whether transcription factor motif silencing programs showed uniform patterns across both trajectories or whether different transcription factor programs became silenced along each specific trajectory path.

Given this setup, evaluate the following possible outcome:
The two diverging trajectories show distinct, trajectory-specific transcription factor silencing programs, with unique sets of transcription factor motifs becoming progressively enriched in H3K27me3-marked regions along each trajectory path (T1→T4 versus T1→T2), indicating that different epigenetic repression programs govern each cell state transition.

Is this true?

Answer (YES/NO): YES